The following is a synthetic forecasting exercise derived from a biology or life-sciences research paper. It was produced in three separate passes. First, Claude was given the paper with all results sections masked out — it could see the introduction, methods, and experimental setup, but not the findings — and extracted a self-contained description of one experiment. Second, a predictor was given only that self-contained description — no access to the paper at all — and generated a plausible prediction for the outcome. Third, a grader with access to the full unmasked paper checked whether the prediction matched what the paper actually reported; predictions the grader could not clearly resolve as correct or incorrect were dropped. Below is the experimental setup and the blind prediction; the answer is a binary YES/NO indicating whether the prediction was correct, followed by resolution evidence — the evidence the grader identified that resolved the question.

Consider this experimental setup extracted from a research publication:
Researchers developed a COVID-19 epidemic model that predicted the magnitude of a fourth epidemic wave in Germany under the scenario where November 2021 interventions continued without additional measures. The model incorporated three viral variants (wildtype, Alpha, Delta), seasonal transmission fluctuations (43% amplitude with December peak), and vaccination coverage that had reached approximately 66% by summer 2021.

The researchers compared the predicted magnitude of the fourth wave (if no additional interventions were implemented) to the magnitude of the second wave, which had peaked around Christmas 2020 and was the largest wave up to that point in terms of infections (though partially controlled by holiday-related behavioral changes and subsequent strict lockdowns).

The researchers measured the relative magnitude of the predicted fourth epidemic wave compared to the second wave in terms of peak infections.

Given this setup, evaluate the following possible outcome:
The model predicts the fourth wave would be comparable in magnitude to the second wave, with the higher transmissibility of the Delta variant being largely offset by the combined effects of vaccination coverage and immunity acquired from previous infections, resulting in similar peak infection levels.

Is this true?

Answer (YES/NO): NO